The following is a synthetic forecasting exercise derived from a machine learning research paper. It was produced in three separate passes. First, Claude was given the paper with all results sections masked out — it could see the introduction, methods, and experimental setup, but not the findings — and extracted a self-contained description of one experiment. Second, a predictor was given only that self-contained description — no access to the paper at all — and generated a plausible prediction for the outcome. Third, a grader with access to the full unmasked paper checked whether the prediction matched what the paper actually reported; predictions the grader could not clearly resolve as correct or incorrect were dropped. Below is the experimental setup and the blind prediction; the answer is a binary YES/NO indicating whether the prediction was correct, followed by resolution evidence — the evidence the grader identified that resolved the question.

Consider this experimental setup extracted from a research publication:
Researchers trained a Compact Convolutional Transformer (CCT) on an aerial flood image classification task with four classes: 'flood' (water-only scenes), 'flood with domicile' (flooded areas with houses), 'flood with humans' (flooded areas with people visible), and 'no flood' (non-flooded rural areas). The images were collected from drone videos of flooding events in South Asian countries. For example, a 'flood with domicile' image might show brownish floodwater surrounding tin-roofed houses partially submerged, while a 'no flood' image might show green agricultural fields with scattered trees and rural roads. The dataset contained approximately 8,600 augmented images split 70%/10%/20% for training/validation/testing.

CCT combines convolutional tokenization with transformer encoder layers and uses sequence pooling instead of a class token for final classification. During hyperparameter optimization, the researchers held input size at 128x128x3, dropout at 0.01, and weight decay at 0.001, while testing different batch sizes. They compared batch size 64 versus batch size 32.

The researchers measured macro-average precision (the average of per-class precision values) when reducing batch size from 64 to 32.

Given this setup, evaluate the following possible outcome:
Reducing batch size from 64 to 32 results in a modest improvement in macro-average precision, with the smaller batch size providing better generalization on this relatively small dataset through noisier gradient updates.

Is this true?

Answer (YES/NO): YES